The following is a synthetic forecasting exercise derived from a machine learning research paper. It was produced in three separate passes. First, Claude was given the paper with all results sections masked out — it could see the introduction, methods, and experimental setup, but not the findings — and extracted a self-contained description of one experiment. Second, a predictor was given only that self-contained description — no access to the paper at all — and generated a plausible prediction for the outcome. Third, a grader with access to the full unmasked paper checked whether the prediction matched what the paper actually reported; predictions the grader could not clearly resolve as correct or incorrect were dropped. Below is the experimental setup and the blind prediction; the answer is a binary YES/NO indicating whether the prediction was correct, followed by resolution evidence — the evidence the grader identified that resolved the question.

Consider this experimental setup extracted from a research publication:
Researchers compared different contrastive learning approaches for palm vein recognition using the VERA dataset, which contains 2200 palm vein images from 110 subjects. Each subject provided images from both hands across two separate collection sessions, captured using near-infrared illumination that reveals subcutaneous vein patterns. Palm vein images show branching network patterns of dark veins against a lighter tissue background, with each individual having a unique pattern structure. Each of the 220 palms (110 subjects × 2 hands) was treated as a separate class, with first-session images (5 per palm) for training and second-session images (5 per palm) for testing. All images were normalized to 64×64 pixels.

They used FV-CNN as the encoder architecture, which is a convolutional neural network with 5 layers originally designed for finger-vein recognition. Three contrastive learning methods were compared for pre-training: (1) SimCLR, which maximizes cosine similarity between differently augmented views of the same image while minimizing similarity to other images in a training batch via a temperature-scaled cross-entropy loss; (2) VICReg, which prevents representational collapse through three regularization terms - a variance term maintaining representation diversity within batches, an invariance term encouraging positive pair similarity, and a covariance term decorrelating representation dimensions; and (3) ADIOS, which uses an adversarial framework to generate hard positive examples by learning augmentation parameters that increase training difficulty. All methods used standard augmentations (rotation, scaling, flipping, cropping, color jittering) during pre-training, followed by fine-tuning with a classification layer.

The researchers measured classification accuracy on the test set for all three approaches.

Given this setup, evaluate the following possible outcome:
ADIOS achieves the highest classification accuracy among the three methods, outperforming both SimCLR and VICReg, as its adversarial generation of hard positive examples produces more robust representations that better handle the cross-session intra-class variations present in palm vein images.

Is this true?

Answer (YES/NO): NO